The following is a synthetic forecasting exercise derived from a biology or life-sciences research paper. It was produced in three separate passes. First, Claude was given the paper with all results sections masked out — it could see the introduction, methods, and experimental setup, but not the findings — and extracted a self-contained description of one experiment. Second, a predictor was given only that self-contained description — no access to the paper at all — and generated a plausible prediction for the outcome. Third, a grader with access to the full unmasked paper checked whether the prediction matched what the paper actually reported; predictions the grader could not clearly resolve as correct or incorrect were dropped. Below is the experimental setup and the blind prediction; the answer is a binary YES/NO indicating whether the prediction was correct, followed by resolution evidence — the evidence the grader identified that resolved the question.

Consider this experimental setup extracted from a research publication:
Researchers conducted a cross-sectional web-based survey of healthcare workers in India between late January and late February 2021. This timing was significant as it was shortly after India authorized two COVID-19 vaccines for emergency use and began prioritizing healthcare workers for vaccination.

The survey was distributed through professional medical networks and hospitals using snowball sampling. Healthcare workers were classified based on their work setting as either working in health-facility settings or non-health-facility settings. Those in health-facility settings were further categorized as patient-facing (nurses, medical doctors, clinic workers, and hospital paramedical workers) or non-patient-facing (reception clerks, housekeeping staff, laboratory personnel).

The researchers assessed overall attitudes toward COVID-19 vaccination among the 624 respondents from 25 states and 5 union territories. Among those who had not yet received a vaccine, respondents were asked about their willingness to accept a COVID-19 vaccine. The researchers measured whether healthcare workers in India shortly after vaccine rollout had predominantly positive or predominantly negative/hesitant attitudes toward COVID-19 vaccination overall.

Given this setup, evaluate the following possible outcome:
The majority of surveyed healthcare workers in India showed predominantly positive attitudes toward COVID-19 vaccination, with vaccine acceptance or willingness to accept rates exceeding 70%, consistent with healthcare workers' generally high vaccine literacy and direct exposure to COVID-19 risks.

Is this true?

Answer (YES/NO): YES